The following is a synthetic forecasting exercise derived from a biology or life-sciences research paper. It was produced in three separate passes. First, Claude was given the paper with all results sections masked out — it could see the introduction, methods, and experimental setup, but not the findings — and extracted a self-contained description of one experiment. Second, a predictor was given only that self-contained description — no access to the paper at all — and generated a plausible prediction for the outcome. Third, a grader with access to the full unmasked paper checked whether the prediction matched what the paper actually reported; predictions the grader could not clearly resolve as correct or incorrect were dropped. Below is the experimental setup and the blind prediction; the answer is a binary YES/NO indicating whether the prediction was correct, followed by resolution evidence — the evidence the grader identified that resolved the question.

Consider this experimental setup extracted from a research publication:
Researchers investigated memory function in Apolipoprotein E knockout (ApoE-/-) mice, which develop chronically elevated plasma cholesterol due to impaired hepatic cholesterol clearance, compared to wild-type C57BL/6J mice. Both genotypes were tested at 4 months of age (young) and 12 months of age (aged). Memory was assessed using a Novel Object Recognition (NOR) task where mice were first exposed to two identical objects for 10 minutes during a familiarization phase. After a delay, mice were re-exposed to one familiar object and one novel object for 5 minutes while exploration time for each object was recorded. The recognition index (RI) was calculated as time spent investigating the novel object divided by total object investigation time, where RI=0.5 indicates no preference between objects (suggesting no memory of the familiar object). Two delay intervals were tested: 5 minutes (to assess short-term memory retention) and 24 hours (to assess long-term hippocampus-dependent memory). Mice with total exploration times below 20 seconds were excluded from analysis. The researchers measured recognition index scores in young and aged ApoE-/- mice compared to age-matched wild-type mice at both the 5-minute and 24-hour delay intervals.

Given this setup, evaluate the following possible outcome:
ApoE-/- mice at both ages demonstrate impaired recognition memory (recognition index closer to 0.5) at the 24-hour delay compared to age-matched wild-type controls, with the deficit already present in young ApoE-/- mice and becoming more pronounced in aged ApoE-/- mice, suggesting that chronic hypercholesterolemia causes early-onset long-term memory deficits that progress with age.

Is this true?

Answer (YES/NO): NO